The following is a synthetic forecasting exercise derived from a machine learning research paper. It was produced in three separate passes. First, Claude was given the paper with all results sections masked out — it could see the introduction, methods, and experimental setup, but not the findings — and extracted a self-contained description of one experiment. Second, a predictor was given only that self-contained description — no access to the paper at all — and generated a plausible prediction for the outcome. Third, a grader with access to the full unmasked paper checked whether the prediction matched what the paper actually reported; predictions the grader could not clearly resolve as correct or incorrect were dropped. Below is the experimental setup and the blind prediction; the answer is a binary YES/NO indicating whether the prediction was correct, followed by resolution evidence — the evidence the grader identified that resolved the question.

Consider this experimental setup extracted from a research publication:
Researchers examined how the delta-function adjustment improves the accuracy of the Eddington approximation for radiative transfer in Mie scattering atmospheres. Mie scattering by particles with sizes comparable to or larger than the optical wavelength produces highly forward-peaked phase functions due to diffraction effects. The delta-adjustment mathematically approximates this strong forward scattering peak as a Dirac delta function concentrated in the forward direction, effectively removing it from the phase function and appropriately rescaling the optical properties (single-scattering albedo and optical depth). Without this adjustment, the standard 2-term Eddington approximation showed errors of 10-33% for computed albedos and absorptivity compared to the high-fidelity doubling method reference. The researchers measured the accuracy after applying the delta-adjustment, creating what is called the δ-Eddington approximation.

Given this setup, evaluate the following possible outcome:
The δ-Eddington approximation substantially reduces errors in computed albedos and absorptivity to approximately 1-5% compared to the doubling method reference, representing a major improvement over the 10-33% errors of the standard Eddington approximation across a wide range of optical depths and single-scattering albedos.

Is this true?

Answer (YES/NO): NO